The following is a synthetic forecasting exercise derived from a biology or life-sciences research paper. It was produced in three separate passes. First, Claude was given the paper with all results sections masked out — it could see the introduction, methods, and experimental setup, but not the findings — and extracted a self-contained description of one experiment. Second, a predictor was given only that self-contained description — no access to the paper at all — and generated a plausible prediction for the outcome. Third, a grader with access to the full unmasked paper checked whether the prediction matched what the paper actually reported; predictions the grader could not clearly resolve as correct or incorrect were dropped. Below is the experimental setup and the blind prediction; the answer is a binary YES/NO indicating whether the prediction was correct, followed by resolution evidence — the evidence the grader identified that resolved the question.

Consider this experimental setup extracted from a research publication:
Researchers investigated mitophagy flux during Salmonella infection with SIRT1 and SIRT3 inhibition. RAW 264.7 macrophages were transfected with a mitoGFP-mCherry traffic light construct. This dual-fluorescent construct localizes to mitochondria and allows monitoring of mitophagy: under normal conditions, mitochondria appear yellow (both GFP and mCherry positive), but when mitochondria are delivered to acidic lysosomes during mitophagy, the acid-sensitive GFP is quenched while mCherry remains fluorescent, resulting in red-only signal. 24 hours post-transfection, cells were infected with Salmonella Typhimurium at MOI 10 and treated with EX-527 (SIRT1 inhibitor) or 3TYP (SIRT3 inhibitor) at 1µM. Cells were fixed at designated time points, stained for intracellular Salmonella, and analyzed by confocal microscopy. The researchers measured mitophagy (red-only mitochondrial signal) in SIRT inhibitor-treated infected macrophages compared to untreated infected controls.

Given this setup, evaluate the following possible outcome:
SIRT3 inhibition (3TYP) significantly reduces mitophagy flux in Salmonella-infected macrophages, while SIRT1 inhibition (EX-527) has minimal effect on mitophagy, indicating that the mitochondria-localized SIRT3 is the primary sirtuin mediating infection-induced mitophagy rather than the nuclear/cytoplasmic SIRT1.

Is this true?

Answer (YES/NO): NO